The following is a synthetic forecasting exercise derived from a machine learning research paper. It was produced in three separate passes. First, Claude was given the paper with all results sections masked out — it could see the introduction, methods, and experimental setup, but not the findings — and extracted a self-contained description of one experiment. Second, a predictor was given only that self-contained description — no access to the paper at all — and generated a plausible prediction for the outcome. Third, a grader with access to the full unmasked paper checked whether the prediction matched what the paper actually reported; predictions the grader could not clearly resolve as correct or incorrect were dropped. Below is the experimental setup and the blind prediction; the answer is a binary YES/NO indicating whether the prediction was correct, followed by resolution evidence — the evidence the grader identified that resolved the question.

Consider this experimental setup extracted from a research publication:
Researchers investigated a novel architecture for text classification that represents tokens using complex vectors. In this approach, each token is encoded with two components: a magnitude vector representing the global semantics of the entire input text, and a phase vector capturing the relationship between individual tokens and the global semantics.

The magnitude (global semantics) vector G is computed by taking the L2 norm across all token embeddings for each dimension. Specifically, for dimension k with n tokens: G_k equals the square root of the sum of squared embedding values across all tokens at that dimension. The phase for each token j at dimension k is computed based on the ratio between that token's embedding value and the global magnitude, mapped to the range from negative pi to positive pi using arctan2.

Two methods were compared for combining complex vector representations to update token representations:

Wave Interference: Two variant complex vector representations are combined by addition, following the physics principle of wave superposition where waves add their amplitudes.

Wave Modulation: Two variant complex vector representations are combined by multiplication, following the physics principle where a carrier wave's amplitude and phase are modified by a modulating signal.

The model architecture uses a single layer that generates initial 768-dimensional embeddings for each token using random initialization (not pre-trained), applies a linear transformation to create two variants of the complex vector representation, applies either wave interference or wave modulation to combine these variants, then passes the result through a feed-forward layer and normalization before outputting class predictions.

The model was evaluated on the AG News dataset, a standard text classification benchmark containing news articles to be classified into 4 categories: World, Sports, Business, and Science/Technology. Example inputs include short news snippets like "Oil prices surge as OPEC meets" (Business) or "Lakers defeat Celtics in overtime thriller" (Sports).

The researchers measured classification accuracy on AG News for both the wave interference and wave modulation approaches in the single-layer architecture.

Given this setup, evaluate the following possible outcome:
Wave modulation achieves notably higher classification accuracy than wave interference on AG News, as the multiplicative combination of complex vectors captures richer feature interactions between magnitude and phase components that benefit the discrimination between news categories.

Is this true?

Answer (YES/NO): NO